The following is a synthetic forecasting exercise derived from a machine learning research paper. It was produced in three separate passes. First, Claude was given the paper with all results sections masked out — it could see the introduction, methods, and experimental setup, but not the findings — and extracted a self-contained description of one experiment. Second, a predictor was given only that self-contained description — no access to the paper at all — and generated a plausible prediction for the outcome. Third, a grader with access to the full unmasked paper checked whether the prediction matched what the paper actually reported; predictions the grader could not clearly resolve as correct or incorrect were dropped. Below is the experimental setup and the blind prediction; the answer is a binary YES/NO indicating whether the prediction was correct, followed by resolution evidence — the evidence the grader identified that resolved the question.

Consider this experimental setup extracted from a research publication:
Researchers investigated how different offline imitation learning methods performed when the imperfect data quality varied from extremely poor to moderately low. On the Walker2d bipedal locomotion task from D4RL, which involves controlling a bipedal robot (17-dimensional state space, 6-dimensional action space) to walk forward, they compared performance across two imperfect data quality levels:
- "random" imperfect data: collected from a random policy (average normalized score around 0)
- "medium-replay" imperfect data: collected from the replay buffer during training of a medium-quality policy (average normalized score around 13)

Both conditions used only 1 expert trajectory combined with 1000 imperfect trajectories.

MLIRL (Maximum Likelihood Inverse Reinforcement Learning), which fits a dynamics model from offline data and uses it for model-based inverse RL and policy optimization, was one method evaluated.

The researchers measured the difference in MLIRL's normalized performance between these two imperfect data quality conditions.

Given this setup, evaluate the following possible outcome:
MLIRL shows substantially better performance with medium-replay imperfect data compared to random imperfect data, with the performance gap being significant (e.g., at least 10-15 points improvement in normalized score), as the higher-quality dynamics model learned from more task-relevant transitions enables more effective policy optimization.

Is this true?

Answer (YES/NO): YES